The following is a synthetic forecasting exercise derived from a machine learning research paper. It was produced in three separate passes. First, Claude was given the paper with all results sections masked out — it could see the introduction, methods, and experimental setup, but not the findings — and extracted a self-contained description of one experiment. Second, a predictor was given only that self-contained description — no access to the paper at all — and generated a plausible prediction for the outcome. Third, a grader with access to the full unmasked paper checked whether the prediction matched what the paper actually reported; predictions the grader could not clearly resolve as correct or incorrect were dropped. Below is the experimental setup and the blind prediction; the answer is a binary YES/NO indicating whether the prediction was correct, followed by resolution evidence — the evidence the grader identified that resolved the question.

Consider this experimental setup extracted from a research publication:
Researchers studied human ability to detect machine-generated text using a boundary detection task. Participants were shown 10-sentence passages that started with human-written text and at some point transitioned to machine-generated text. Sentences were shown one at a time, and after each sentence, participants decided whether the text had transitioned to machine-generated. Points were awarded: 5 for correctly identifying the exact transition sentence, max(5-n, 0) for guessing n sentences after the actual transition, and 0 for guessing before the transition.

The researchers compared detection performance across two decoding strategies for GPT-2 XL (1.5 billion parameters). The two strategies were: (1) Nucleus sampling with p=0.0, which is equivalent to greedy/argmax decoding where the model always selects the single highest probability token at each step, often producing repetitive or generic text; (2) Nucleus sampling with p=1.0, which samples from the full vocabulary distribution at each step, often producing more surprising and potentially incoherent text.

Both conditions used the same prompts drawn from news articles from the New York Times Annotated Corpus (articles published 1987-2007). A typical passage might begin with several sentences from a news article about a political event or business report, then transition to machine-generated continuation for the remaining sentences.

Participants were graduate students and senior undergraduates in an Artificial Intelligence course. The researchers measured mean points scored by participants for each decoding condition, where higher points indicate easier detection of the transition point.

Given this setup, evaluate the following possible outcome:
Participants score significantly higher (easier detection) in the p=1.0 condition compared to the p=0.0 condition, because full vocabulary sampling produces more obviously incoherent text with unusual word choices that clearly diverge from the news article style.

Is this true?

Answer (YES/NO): YES